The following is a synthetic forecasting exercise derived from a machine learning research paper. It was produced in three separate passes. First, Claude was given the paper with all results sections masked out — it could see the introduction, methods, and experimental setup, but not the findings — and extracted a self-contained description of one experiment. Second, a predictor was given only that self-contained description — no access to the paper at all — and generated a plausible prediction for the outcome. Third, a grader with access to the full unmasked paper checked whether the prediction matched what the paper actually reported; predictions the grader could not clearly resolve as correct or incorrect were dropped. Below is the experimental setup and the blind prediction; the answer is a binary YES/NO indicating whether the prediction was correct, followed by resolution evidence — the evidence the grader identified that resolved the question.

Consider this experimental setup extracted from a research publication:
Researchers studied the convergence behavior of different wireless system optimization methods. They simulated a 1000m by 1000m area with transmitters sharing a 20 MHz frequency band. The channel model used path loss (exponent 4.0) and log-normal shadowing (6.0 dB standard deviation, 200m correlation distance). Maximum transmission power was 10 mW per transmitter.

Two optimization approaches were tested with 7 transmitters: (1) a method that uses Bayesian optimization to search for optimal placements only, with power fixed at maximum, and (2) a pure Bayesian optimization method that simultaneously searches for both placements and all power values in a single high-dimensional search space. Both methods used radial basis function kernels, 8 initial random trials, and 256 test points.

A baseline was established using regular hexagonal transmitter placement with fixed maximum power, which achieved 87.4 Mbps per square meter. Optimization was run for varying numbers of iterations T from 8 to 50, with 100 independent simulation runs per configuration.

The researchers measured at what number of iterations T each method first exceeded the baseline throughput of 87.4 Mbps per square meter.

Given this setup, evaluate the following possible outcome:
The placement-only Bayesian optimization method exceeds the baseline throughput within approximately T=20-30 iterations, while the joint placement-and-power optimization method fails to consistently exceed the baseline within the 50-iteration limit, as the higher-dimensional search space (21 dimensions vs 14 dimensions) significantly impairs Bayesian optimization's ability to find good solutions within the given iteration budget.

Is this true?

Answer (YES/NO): NO